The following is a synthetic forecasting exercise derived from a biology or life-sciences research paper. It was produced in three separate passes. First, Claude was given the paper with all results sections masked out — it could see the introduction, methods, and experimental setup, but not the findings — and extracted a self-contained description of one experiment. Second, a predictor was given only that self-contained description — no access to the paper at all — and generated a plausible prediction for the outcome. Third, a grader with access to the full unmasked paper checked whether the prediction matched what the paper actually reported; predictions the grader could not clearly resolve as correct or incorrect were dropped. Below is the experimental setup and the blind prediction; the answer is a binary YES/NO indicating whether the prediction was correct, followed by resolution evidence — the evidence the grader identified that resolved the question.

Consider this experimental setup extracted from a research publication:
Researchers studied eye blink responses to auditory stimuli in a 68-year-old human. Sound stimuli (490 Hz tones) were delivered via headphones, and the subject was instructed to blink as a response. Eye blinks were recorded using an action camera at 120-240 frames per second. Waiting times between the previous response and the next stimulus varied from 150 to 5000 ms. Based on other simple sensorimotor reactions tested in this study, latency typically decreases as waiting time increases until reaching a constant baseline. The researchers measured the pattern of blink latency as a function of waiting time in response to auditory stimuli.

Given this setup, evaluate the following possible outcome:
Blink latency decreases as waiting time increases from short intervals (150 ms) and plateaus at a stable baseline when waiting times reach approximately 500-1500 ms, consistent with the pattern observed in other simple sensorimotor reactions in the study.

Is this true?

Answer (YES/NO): NO